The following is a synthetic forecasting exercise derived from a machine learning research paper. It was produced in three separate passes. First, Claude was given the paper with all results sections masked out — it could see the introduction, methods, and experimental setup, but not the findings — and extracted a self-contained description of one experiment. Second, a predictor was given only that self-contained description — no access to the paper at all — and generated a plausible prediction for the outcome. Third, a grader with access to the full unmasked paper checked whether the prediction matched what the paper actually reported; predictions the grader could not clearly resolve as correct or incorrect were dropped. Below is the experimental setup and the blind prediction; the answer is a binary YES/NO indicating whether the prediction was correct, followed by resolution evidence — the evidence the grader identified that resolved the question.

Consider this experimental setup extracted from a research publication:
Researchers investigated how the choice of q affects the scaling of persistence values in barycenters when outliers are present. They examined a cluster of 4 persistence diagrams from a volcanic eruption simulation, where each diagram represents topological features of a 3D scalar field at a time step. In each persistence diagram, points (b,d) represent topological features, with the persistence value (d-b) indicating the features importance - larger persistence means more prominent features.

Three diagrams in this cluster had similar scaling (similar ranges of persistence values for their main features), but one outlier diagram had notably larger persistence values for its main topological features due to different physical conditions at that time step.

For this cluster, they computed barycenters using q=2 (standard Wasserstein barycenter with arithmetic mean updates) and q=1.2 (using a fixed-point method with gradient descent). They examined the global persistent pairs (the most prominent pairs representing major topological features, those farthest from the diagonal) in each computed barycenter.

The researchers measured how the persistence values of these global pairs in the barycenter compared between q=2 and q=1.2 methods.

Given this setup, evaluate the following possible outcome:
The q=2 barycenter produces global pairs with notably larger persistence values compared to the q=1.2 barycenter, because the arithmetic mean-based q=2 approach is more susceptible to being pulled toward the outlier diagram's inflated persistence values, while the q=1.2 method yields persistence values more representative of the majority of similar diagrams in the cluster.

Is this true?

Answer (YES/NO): YES